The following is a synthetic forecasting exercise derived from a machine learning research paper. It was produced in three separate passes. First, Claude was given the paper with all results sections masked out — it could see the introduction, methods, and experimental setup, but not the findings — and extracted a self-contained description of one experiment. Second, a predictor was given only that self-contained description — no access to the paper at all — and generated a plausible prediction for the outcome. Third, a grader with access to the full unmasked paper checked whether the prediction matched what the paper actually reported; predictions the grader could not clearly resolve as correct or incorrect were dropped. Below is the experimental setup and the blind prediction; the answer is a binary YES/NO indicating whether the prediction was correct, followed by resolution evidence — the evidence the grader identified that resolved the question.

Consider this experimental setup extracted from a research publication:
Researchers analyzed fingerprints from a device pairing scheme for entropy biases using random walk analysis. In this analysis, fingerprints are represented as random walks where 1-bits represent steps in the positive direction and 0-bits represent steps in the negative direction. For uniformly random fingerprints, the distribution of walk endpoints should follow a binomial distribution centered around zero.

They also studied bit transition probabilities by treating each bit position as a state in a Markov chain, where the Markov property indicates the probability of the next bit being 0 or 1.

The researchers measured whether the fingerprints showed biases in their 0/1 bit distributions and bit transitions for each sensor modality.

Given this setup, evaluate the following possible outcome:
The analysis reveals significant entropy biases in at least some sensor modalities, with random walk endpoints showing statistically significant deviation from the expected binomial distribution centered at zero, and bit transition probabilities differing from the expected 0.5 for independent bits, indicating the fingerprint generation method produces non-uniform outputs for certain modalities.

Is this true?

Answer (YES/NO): NO